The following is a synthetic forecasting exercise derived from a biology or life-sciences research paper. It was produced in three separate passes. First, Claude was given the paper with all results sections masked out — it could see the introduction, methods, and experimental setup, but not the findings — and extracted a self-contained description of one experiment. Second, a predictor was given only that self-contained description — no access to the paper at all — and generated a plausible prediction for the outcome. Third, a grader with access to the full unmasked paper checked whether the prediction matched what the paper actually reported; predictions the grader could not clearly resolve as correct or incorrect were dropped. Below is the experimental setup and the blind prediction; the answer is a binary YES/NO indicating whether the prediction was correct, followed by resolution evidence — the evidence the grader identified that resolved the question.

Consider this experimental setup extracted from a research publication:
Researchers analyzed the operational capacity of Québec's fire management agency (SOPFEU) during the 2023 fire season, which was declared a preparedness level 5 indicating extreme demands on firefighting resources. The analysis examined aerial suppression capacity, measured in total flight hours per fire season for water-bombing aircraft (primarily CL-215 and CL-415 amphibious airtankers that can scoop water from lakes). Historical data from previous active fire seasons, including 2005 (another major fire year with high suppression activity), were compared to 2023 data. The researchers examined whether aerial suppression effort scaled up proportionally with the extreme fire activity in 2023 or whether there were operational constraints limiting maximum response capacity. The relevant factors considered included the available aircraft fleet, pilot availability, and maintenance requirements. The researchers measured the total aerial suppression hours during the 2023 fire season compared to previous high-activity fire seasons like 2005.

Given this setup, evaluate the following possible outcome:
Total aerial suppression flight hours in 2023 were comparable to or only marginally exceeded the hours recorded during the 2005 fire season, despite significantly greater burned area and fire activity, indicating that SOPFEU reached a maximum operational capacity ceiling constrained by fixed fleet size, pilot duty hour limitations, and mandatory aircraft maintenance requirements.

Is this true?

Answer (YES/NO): YES